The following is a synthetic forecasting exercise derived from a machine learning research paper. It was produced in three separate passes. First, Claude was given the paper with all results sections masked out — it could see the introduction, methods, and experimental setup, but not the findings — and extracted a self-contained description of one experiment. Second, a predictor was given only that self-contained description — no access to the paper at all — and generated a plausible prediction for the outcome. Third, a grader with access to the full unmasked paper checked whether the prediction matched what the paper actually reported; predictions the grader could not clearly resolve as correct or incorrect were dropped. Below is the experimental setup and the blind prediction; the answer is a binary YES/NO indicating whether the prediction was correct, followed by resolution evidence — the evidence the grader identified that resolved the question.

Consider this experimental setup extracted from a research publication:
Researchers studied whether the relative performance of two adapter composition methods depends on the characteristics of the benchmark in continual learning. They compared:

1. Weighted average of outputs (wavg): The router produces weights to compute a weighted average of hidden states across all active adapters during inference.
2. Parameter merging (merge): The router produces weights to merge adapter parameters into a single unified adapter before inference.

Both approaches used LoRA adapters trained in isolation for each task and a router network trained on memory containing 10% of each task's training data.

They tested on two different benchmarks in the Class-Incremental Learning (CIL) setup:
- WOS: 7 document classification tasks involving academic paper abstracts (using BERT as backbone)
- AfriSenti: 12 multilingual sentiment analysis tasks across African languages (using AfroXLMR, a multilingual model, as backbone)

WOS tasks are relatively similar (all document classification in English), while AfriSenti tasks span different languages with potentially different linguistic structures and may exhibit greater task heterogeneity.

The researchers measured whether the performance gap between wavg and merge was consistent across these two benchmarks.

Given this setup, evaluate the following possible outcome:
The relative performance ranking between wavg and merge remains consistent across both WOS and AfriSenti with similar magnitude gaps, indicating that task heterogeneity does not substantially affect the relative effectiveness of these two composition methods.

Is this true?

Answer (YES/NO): NO